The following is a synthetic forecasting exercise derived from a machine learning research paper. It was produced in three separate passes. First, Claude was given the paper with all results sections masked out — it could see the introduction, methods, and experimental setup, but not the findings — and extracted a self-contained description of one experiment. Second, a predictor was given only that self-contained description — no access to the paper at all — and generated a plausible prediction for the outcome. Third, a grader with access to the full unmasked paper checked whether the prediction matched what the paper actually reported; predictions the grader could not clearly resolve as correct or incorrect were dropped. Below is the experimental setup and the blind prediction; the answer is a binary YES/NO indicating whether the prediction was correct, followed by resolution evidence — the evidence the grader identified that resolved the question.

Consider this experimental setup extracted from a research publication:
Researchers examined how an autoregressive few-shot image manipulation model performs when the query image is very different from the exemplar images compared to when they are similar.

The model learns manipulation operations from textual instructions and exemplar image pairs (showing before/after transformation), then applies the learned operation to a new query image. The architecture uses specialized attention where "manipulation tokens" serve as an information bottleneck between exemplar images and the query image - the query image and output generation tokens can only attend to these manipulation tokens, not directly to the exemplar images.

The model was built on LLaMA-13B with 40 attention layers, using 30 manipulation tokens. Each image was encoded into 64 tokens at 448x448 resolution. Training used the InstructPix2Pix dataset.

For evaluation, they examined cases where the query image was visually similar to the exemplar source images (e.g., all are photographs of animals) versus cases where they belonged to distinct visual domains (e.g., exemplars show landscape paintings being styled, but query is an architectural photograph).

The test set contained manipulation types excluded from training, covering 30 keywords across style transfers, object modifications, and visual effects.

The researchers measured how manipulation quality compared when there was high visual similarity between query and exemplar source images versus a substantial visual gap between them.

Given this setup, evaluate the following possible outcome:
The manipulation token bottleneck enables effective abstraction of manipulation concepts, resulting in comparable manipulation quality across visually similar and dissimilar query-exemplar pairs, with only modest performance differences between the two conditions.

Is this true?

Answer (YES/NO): NO